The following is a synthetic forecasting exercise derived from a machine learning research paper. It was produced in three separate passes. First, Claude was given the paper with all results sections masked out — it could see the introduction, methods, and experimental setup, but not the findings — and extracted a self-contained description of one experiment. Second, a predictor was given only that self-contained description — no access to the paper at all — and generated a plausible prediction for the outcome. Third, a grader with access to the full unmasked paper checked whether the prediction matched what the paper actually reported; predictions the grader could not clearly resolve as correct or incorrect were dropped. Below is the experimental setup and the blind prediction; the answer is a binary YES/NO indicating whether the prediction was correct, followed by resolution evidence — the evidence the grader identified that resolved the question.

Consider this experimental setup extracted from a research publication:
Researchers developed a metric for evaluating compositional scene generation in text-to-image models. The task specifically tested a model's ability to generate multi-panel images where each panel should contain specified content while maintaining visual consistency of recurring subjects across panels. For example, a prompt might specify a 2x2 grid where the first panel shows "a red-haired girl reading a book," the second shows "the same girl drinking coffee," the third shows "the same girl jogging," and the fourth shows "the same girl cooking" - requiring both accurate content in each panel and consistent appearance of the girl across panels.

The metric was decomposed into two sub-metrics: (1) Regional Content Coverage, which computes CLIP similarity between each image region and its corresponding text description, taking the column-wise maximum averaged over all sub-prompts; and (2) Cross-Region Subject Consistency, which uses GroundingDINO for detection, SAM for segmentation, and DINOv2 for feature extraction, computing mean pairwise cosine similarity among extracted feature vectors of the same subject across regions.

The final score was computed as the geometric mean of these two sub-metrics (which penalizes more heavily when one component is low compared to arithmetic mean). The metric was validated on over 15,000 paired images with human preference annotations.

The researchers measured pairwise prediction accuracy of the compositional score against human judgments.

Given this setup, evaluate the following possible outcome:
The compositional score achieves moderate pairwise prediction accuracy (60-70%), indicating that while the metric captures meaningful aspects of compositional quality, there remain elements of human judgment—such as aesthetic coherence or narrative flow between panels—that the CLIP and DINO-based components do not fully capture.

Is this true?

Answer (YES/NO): NO